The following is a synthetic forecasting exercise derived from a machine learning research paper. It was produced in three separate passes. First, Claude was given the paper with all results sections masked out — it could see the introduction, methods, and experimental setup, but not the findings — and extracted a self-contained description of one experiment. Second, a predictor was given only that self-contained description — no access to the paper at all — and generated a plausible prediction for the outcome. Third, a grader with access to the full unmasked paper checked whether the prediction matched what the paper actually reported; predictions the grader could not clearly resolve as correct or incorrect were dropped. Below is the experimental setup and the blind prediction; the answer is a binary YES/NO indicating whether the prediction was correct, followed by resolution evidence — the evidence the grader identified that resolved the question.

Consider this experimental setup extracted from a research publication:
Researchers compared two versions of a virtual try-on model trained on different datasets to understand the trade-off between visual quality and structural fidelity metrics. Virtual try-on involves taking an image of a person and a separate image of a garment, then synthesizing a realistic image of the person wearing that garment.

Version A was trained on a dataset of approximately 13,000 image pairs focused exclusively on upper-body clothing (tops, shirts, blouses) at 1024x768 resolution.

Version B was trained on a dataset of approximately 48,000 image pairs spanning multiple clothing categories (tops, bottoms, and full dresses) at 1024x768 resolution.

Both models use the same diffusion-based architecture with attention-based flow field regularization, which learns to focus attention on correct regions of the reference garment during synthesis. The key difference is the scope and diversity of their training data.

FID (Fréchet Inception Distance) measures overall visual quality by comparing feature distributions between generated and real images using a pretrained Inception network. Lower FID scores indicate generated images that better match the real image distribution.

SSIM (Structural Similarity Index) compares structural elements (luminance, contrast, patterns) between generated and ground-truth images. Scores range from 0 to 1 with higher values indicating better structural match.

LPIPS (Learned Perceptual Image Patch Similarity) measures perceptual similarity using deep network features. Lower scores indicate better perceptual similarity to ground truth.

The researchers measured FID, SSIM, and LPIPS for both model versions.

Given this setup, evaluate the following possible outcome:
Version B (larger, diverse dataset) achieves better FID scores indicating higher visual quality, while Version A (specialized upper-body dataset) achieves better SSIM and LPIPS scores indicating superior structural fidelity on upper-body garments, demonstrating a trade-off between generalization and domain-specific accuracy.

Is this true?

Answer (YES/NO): NO